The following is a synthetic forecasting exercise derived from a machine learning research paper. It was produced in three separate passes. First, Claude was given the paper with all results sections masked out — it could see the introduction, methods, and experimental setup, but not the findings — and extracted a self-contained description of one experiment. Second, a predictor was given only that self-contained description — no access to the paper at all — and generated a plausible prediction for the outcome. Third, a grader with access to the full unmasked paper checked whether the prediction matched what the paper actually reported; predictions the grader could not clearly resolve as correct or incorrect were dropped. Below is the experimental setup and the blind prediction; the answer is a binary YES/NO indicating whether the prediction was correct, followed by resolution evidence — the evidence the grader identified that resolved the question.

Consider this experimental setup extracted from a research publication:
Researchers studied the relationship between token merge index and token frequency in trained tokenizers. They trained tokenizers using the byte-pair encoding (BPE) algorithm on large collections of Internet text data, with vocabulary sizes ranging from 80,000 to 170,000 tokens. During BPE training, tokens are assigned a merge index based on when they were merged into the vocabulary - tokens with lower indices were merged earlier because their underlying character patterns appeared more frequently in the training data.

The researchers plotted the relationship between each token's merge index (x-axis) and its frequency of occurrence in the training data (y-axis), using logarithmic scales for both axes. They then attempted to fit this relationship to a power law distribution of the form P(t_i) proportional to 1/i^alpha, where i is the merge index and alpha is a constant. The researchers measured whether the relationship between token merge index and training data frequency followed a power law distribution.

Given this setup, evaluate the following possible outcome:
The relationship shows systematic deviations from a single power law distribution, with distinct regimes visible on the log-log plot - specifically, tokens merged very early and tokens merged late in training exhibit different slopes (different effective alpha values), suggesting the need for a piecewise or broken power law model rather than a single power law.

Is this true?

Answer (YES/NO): NO